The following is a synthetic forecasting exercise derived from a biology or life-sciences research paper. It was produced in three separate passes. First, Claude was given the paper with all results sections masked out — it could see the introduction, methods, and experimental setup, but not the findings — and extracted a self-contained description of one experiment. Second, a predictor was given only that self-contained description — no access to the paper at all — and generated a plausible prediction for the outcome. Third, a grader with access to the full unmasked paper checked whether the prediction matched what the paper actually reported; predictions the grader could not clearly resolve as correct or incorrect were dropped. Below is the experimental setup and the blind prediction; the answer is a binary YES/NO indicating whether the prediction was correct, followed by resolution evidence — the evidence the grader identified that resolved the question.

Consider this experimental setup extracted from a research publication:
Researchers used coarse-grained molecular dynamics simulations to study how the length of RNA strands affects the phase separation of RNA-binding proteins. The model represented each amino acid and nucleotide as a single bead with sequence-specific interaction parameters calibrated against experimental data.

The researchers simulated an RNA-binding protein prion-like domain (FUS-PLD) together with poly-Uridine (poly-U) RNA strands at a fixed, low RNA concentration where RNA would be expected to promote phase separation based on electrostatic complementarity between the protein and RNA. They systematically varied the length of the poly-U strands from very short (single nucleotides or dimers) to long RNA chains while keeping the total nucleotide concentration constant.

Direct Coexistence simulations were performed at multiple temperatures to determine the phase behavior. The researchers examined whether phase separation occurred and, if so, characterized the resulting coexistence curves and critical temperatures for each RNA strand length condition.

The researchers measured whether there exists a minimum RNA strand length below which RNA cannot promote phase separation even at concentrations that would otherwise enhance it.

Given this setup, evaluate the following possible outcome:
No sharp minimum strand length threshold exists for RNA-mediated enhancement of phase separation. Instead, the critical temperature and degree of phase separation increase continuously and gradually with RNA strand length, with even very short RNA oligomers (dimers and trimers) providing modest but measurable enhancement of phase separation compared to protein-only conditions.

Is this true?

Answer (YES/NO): NO